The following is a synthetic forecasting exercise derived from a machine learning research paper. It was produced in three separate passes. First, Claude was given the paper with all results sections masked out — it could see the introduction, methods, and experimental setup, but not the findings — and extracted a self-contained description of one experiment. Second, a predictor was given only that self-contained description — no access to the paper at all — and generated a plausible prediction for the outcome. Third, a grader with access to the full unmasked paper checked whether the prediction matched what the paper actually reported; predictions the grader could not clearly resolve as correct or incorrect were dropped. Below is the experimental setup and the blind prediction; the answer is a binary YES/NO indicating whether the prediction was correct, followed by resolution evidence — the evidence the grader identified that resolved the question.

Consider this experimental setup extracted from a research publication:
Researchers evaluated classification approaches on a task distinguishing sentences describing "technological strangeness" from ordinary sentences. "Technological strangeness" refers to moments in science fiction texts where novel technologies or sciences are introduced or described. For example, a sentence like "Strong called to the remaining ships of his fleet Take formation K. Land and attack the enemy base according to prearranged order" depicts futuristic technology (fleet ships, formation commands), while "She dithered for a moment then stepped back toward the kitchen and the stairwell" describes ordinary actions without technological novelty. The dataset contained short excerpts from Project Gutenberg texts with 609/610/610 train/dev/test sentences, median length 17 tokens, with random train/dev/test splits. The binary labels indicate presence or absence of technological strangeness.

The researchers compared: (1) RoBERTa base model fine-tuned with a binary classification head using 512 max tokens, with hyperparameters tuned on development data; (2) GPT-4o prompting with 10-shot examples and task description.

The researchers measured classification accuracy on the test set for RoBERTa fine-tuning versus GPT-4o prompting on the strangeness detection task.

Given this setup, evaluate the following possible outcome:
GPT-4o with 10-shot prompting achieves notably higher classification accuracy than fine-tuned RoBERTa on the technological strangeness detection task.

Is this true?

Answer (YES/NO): NO